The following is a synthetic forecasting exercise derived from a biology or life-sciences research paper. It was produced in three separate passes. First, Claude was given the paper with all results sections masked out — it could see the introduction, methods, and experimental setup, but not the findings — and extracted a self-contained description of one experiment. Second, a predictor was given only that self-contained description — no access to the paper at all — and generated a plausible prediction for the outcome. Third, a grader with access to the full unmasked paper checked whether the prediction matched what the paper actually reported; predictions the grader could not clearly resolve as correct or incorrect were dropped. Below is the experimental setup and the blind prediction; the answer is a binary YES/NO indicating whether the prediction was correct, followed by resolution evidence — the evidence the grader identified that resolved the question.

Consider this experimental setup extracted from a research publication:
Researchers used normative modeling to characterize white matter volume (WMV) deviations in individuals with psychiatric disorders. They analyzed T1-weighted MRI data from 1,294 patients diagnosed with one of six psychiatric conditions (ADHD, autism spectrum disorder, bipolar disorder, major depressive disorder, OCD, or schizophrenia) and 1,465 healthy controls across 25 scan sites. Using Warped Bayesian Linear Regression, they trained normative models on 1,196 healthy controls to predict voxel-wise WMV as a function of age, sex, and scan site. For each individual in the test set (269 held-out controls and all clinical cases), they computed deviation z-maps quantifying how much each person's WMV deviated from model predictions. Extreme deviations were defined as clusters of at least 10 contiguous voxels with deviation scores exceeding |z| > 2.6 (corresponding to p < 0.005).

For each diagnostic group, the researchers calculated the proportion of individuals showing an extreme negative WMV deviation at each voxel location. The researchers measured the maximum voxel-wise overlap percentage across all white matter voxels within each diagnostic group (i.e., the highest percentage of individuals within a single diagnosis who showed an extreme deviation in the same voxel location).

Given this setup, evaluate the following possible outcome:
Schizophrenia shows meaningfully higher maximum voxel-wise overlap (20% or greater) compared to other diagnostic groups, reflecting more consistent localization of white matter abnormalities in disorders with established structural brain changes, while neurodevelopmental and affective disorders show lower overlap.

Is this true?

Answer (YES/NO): NO